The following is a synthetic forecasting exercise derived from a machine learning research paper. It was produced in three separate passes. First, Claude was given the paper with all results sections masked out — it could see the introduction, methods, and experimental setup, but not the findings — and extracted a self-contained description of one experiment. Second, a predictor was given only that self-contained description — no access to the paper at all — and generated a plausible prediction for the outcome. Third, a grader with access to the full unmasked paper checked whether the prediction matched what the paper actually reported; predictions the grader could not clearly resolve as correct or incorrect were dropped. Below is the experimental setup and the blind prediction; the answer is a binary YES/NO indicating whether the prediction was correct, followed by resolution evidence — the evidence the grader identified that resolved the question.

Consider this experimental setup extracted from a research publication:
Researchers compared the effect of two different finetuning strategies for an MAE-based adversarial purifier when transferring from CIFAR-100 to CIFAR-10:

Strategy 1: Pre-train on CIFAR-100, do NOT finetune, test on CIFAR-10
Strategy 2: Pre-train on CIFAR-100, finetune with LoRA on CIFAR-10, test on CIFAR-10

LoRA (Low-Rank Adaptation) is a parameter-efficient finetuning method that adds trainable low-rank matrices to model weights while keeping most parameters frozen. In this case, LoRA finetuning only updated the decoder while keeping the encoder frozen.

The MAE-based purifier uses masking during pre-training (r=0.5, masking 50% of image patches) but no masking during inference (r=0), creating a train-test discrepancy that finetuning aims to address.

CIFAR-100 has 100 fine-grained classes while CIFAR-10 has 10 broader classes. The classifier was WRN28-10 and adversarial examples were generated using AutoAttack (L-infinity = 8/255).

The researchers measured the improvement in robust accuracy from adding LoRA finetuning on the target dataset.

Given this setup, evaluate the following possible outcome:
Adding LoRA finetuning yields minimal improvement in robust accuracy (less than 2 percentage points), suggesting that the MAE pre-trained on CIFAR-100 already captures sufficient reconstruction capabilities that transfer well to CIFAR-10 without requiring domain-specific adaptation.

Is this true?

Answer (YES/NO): YES